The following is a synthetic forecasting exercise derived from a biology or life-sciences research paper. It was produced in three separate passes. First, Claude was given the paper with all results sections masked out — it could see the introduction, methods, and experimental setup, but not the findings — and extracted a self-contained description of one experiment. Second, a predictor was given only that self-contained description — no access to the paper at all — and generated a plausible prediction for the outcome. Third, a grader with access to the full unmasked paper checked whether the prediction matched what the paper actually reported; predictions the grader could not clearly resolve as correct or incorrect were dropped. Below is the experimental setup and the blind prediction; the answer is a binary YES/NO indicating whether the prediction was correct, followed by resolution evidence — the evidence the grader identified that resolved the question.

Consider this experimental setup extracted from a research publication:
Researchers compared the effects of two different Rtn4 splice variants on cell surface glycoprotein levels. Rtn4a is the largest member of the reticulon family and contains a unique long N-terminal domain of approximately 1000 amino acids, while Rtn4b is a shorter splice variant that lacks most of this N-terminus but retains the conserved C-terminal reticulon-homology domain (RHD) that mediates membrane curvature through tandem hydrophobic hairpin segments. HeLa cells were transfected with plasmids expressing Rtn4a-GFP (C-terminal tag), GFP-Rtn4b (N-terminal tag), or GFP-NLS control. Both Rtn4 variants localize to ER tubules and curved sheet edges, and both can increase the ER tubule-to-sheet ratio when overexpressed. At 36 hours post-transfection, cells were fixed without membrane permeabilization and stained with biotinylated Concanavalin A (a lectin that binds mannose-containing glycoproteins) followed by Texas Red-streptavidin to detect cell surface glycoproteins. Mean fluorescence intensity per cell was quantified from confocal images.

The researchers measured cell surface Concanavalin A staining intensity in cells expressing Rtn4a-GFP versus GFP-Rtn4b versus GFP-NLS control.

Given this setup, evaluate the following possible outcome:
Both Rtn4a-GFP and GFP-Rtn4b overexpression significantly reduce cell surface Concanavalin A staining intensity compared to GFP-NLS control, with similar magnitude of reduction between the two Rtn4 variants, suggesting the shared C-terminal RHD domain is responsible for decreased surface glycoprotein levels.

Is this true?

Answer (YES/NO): NO